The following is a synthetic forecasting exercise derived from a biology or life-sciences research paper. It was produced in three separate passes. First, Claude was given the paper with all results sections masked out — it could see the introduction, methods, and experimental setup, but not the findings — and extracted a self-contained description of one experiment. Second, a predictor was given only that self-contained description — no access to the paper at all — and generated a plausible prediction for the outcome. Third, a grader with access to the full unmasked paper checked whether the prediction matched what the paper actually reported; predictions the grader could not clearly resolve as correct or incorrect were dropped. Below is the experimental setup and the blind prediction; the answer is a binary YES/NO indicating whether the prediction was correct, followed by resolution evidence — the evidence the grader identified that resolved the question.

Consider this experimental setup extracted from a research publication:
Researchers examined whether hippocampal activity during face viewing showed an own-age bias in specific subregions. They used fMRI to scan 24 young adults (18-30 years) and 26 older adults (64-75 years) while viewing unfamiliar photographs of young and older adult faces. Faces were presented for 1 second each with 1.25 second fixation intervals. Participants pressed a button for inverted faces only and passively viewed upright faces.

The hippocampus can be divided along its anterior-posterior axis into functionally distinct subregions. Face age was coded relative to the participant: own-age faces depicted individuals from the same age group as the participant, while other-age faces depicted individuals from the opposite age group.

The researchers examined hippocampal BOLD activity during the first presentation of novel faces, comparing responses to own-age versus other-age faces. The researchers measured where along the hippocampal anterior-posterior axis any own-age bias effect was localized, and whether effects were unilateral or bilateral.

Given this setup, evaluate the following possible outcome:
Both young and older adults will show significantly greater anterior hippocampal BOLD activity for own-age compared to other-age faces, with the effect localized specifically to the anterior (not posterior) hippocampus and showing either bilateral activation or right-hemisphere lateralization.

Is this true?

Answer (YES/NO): YES